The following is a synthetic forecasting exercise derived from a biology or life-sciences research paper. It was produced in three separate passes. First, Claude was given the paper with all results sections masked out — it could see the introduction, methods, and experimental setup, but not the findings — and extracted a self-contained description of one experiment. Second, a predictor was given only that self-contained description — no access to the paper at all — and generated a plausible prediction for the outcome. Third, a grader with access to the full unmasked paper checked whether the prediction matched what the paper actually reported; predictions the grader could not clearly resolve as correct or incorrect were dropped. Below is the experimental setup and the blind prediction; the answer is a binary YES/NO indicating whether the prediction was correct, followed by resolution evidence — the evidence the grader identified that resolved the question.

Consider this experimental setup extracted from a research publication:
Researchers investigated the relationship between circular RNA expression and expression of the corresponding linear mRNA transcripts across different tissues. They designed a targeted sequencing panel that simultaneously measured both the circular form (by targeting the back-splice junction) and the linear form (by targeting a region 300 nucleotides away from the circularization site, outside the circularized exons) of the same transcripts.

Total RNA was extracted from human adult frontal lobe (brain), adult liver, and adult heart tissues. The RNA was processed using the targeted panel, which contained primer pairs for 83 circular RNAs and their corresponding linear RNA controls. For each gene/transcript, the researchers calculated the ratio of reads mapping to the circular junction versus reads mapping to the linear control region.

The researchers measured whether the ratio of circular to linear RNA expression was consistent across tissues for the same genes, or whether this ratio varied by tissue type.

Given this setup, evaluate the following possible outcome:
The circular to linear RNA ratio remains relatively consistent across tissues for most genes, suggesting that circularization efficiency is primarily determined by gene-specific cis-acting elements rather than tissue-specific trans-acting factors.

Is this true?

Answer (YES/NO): NO